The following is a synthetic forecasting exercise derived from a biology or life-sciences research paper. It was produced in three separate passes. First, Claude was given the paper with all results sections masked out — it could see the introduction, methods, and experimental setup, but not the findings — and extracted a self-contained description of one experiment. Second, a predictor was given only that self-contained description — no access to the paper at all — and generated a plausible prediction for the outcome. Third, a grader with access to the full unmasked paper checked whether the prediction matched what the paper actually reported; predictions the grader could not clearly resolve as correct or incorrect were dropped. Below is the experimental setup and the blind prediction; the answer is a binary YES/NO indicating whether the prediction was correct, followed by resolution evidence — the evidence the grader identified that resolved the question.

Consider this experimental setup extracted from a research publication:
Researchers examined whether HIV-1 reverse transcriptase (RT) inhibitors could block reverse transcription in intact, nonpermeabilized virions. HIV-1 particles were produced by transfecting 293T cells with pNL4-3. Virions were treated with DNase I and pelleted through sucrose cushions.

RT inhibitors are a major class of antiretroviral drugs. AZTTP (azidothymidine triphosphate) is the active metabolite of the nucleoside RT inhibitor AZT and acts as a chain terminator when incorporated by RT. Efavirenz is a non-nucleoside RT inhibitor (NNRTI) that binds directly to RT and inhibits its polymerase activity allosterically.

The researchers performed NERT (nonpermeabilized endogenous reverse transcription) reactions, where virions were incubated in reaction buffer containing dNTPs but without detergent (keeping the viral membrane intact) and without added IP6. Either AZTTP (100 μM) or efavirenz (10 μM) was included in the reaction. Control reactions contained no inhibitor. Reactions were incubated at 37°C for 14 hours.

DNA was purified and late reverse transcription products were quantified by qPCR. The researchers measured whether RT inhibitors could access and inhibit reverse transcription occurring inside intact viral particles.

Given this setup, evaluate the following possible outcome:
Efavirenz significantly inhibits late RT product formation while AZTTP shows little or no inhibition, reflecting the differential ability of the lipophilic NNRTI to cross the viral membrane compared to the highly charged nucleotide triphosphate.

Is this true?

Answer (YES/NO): NO